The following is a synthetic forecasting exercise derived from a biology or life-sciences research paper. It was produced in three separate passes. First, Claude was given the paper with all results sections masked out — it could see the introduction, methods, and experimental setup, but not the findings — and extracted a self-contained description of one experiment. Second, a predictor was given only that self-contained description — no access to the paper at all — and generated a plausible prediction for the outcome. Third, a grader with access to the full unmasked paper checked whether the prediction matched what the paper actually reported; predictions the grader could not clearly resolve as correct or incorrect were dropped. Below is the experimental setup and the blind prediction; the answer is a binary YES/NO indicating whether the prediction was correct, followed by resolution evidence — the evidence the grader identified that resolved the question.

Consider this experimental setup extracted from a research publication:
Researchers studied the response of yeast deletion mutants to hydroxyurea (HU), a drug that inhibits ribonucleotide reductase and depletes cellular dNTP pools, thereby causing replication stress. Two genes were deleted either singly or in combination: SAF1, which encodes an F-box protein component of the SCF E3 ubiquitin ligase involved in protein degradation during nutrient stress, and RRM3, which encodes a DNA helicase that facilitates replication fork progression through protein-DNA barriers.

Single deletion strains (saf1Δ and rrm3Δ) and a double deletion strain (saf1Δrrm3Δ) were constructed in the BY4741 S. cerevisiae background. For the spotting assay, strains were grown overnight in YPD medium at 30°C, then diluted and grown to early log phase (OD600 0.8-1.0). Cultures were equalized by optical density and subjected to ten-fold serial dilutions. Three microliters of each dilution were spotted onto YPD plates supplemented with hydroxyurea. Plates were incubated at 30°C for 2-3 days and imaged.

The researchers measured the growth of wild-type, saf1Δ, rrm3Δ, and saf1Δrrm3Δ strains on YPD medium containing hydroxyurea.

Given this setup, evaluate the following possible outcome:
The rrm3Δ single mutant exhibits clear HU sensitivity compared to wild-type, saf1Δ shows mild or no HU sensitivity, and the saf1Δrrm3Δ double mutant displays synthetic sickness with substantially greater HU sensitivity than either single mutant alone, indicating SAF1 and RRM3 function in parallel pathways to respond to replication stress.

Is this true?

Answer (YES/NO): NO